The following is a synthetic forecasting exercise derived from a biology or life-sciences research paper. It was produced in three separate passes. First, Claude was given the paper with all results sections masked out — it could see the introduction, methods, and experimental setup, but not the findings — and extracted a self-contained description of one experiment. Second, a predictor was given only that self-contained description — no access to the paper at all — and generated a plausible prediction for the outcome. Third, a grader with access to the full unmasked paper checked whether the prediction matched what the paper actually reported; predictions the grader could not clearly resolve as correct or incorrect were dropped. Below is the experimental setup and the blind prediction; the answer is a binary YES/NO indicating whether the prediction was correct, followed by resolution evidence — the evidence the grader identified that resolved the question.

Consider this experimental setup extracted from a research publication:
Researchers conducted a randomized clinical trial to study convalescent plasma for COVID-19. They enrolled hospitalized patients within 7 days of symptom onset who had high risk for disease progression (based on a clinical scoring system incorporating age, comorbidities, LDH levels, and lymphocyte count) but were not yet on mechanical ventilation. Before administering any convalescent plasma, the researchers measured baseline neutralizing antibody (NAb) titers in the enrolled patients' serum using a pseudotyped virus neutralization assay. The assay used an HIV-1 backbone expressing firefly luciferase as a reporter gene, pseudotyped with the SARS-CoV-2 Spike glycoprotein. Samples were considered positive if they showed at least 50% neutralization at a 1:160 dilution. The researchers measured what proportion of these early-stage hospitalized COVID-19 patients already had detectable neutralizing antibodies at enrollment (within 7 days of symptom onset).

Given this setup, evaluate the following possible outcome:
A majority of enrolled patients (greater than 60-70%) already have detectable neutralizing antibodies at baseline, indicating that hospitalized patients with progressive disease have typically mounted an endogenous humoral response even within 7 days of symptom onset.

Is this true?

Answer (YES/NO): NO